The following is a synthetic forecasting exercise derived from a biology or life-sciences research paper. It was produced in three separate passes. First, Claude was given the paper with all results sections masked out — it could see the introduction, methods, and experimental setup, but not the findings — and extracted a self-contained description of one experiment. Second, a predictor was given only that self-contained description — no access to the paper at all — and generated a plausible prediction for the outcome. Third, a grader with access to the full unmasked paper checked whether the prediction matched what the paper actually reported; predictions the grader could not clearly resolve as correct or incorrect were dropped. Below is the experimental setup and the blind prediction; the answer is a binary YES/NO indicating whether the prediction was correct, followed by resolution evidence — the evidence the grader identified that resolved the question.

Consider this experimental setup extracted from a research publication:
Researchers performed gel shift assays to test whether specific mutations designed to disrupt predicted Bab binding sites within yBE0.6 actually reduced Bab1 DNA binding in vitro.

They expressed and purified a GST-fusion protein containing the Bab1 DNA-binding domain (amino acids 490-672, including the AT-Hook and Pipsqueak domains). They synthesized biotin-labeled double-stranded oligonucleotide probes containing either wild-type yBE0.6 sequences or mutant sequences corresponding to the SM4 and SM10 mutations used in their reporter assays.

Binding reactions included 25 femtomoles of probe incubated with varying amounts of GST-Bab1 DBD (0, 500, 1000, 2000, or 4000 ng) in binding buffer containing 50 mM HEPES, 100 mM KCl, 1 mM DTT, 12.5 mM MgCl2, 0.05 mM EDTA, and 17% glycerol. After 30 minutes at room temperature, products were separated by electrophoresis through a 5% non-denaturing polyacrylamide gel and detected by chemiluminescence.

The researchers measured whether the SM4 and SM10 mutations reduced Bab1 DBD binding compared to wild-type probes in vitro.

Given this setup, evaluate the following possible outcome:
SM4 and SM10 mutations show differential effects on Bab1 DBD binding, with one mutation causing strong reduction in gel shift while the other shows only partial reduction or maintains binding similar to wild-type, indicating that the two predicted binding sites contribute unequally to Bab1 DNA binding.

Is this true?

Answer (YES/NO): NO